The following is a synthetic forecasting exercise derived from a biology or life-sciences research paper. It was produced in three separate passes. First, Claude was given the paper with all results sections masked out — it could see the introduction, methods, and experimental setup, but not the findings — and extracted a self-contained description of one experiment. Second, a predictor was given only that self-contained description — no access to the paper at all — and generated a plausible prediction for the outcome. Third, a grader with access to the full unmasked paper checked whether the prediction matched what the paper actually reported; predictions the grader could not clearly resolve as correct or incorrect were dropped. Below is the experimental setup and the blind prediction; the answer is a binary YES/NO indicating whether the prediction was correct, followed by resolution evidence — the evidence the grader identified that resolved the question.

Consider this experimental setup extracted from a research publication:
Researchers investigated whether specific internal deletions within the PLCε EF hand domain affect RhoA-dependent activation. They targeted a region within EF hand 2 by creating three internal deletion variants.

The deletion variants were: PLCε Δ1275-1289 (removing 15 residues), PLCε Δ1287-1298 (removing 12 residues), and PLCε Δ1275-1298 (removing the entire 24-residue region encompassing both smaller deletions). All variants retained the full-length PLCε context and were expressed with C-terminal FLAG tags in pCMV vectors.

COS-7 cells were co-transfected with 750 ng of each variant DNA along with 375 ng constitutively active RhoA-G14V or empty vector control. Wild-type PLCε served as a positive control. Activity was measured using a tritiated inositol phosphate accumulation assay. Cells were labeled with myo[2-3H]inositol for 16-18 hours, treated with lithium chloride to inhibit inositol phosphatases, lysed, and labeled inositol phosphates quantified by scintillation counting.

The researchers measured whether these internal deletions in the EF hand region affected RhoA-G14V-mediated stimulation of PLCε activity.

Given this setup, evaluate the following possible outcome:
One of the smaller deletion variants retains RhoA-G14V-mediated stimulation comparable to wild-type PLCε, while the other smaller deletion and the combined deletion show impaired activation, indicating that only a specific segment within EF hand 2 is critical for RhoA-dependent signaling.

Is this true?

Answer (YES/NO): NO